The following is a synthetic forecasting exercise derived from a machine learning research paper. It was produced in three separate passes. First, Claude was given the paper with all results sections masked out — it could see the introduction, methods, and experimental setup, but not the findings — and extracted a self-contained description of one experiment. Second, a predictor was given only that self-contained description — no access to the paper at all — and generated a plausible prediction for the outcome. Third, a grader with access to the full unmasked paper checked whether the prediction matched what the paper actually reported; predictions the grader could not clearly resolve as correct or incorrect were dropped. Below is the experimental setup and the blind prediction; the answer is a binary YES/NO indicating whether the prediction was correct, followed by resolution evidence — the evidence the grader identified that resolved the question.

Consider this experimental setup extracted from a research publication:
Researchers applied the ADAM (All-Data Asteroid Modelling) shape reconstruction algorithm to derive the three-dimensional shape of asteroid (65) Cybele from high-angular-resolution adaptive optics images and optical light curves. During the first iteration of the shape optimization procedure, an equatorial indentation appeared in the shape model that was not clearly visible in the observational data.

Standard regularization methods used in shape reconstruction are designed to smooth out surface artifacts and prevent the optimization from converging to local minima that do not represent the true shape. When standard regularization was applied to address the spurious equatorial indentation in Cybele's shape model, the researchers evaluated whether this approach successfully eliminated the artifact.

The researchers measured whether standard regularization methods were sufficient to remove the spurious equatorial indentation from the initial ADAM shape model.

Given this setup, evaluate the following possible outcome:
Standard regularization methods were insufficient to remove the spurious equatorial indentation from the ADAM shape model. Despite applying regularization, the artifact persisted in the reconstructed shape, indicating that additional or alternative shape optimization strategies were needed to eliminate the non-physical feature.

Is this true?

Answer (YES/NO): YES